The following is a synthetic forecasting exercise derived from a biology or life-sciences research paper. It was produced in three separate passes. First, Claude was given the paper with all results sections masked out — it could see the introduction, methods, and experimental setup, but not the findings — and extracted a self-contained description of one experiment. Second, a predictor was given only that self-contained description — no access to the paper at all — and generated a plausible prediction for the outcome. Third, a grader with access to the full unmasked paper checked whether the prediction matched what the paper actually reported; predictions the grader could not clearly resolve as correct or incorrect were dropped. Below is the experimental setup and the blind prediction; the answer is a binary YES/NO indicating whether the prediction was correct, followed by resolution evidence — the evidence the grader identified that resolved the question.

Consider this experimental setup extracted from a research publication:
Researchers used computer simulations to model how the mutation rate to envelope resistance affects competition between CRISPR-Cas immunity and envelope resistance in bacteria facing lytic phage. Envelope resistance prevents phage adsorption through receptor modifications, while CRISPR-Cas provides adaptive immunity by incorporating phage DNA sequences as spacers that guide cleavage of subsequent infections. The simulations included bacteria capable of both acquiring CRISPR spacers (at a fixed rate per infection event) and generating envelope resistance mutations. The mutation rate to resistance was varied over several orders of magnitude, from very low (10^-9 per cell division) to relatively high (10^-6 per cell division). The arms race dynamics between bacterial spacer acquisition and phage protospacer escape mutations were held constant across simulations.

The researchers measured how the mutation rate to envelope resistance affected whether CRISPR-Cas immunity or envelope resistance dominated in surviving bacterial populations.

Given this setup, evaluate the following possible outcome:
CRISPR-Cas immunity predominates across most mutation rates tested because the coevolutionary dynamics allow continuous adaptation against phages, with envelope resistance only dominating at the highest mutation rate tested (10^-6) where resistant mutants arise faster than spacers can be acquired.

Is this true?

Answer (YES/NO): NO